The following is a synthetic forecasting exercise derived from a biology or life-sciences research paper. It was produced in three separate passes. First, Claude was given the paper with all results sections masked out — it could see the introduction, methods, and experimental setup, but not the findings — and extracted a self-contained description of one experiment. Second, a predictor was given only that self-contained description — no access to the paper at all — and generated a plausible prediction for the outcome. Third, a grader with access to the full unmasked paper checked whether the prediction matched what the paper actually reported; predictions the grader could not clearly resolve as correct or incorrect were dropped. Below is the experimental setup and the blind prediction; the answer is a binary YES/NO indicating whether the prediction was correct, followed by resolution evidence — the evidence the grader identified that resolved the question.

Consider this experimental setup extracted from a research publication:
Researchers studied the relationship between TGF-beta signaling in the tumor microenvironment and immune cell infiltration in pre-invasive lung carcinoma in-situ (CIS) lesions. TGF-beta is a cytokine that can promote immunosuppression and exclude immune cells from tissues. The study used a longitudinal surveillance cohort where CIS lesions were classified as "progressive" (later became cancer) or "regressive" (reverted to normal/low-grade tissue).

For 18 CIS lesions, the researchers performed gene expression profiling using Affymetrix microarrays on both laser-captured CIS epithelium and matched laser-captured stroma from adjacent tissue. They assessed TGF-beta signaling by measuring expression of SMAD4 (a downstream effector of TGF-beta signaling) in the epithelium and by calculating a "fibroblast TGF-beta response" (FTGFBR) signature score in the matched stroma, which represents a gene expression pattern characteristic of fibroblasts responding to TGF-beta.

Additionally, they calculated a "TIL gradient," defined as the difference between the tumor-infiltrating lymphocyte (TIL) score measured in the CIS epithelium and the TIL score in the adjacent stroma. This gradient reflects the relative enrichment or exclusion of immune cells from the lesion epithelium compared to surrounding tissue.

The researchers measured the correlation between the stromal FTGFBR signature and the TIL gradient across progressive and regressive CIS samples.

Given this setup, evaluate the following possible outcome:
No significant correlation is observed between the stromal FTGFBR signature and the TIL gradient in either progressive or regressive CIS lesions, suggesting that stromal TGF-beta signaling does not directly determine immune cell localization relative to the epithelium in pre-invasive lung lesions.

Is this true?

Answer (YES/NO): NO